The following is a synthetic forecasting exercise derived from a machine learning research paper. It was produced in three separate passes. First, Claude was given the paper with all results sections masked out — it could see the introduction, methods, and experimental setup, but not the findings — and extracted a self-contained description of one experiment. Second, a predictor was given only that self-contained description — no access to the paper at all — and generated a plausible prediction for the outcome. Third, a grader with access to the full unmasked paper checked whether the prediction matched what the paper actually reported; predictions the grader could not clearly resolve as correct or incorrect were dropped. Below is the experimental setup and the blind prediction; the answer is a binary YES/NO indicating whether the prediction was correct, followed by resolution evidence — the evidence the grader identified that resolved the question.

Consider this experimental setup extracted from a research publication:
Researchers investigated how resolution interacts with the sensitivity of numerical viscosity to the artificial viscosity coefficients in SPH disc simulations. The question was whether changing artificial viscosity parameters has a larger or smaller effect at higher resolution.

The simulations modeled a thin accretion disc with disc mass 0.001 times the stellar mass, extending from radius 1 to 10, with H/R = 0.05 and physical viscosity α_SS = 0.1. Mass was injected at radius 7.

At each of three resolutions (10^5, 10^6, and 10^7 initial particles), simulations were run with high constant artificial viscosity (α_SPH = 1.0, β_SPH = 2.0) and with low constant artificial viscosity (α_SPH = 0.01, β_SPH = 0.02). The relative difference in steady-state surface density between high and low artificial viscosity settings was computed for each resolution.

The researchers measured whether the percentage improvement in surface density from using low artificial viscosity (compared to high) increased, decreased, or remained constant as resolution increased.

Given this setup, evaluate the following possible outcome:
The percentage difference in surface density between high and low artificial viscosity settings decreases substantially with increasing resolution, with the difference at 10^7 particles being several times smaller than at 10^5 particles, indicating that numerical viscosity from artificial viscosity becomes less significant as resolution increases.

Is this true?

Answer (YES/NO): YES